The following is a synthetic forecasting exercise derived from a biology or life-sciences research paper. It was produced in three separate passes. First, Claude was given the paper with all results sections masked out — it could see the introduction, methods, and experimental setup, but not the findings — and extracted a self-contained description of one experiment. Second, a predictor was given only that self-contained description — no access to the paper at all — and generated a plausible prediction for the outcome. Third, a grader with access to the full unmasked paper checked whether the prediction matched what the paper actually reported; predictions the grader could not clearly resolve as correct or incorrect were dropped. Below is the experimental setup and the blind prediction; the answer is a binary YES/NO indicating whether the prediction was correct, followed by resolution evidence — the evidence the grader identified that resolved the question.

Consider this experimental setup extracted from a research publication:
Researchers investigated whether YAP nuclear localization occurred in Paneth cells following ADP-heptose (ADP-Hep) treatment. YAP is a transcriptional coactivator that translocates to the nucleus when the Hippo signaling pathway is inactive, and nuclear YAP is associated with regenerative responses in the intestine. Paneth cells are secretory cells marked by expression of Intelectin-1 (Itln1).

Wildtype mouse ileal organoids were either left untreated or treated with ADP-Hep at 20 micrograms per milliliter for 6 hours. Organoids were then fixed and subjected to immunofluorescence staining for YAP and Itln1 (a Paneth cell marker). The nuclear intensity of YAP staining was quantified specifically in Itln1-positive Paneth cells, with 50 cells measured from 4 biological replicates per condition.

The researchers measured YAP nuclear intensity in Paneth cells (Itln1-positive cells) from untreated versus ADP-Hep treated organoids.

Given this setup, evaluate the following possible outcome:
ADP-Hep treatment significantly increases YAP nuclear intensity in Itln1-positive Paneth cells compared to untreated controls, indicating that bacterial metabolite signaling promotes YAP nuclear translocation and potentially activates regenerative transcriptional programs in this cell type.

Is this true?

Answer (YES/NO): YES